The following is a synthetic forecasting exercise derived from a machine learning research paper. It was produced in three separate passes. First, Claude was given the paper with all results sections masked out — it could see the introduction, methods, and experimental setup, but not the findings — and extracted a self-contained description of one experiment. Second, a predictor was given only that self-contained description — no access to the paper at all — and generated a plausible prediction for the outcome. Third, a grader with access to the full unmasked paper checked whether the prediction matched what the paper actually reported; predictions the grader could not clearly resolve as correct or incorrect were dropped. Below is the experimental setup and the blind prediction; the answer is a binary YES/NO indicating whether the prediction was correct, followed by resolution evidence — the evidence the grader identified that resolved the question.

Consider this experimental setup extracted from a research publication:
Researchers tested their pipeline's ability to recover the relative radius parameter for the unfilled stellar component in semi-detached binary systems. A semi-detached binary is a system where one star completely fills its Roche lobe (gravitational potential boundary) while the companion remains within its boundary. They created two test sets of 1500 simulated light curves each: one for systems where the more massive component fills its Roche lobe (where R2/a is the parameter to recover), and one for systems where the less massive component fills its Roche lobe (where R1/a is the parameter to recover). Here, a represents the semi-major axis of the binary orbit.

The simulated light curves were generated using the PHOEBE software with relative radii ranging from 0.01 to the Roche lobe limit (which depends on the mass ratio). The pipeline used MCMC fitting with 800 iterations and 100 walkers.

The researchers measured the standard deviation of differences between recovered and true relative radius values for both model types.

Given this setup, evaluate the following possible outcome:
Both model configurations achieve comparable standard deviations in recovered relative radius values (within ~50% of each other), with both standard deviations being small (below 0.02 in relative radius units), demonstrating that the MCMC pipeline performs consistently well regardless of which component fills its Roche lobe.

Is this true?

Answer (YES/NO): YES